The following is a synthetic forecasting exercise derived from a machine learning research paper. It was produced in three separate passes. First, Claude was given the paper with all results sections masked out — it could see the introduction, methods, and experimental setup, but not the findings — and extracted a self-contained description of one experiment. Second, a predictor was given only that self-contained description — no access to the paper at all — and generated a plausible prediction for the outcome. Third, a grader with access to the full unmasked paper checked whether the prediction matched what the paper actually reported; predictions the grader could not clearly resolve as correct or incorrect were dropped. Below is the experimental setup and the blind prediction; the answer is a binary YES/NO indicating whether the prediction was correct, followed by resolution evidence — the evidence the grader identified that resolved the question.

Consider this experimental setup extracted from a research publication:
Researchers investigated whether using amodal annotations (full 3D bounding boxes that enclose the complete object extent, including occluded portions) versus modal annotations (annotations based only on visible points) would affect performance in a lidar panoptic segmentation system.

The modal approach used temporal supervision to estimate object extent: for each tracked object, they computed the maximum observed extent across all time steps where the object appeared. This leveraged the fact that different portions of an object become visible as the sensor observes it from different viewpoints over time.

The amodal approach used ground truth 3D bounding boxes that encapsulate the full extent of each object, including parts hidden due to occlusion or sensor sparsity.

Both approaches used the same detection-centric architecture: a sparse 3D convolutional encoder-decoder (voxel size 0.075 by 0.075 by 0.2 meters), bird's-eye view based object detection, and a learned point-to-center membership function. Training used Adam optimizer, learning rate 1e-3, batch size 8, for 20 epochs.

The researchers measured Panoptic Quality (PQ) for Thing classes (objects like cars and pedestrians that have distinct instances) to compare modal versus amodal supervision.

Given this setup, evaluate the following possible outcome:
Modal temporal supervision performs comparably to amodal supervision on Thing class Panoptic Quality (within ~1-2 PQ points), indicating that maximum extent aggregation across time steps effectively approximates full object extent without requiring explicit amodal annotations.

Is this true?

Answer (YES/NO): NO